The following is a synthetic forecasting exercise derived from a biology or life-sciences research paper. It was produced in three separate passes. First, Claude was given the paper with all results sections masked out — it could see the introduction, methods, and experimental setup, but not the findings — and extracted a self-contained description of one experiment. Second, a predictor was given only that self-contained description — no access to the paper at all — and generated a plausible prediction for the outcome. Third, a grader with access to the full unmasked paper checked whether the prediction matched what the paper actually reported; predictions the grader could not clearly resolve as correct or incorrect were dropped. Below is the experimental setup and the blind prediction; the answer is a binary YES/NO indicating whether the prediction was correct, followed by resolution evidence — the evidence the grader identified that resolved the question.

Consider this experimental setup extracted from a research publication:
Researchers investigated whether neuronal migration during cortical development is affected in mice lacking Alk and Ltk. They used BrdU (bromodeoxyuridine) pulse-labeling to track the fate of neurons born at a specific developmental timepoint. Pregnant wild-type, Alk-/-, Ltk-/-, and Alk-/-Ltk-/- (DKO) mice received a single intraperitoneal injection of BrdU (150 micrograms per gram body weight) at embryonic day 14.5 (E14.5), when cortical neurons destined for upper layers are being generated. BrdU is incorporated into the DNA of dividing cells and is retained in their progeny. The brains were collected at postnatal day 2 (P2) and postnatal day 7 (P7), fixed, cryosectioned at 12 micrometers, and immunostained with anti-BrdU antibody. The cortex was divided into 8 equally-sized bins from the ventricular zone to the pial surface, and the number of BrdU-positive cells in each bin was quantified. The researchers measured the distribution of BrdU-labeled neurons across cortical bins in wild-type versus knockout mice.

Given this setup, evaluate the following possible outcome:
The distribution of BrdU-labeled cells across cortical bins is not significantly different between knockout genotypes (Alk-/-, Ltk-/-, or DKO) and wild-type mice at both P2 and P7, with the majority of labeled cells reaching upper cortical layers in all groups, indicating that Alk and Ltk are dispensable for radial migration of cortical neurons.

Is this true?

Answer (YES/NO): NO